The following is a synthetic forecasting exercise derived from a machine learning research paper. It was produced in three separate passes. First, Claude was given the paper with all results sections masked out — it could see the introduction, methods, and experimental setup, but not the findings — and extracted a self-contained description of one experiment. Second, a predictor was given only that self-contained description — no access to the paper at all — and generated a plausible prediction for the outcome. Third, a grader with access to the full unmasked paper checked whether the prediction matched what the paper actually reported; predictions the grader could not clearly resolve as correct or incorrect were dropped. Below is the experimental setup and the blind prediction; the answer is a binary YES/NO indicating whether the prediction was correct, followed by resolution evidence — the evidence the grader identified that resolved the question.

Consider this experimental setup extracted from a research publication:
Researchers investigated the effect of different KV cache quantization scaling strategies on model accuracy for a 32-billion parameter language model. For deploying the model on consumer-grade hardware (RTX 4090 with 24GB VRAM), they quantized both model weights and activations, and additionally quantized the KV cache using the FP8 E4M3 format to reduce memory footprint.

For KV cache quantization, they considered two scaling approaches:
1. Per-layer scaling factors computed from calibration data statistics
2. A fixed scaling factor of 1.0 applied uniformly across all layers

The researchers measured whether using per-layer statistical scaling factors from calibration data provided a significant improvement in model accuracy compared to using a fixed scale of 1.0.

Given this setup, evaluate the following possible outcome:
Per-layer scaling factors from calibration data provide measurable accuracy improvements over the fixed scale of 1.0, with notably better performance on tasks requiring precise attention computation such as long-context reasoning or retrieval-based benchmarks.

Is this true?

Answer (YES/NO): NO